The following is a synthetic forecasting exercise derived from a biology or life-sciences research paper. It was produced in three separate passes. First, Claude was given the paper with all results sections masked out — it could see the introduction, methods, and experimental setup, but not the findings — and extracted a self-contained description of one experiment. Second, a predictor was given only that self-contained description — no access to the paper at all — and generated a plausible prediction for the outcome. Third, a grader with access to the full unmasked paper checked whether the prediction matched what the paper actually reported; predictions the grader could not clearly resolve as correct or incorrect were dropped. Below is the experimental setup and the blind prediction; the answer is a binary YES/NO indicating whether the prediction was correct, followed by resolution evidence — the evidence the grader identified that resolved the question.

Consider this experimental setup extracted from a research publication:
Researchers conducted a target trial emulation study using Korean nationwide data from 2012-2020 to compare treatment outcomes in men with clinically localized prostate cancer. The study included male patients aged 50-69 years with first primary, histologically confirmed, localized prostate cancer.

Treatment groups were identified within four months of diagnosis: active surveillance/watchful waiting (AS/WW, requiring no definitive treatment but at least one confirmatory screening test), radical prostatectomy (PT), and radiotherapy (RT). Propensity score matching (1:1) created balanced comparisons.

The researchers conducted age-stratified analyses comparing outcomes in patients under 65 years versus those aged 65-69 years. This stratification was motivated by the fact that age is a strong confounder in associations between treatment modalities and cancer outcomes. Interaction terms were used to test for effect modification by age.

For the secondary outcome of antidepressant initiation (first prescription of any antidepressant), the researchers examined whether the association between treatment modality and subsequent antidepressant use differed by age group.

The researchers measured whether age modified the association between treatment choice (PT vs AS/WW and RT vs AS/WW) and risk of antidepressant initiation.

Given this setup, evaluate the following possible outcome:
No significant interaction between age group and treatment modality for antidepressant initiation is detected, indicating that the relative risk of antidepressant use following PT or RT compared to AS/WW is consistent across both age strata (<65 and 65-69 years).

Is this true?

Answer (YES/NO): YES